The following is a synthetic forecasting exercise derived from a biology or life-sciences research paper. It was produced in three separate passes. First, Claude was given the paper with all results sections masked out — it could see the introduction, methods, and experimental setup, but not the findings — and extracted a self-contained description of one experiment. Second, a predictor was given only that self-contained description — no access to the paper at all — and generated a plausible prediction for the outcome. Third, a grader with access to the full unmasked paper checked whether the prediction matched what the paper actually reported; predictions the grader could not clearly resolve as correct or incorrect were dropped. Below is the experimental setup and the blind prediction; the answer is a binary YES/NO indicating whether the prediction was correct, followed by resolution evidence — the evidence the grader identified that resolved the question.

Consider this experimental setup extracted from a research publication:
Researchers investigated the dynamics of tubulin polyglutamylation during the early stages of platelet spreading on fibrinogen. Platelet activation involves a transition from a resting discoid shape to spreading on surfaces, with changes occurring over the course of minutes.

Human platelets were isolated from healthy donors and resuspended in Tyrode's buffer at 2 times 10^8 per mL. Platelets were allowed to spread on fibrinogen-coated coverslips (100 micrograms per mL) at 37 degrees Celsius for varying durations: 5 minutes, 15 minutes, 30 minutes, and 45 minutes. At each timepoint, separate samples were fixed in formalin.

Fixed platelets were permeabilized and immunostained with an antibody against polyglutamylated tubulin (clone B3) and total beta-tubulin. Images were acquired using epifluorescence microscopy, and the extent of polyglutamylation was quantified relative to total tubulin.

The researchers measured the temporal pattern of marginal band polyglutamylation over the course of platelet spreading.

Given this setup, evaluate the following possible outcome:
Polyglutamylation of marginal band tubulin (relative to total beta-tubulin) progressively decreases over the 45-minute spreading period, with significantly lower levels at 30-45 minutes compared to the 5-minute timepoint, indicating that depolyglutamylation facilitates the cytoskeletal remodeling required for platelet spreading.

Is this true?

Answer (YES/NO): NO